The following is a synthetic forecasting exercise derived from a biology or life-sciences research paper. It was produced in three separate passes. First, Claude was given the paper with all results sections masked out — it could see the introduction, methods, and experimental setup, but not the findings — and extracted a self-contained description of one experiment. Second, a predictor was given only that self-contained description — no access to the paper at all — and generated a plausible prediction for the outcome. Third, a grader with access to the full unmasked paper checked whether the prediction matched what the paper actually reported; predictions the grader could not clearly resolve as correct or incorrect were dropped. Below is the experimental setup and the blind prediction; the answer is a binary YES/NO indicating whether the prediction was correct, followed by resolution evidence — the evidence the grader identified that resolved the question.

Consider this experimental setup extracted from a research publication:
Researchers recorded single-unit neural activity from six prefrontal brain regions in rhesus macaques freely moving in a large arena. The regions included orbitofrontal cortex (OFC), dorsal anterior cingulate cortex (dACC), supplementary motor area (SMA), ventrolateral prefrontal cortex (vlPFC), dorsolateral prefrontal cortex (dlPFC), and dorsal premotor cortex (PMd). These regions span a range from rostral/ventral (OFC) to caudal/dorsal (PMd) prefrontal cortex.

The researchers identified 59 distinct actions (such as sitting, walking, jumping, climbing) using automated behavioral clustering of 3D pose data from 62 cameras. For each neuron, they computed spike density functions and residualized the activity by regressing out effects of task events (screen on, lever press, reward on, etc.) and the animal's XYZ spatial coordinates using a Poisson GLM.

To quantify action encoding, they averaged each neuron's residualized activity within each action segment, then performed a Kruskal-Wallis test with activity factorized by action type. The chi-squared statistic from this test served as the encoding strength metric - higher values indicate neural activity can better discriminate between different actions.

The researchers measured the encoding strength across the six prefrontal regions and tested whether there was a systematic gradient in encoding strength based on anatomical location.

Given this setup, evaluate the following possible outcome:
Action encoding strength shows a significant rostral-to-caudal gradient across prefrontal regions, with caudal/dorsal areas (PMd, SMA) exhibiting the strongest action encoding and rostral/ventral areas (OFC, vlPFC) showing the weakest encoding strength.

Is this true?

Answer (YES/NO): YES